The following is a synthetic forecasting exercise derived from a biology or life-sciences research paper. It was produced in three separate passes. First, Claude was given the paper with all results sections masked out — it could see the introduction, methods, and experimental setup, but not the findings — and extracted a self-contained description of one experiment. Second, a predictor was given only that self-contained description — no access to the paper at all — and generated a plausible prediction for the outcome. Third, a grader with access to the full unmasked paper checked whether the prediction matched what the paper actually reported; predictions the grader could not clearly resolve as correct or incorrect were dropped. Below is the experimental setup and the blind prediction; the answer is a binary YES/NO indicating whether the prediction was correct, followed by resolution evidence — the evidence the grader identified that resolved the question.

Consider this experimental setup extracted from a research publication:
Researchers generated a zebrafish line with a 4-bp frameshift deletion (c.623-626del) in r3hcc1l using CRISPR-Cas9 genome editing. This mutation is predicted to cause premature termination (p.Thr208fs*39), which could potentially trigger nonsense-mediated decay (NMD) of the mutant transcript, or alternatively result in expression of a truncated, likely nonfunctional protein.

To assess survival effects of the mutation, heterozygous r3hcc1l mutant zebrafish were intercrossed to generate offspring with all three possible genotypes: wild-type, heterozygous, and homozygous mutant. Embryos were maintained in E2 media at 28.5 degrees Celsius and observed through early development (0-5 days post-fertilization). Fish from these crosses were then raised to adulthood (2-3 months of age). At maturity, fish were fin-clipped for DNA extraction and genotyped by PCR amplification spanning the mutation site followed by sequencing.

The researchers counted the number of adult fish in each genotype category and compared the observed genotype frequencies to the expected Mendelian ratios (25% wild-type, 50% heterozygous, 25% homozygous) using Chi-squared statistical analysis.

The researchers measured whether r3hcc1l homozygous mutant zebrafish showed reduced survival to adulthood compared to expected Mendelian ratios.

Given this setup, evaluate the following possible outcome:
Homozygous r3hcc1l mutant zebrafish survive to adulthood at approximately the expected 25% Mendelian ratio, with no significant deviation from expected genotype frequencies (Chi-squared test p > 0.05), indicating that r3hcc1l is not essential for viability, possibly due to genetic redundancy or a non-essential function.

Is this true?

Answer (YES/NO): YES